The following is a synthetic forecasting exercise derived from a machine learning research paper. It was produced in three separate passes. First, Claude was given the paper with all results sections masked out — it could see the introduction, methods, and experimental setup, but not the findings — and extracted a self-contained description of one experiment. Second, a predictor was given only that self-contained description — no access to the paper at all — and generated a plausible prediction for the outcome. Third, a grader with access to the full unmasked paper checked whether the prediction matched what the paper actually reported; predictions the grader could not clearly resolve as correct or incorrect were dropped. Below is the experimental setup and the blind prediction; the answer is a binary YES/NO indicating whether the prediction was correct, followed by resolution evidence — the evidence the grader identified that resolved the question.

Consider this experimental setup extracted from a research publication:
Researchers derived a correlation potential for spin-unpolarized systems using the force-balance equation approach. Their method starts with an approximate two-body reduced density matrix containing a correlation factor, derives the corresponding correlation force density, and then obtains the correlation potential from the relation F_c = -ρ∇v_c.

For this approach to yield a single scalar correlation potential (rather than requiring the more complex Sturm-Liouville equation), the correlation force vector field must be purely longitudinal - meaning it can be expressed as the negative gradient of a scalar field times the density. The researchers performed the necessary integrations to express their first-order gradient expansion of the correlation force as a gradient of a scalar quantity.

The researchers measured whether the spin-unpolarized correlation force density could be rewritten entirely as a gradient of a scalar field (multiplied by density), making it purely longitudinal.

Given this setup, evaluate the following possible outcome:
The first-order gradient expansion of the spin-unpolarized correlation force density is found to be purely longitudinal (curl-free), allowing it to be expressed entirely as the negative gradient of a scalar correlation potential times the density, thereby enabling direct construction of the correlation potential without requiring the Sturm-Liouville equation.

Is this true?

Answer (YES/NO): YES